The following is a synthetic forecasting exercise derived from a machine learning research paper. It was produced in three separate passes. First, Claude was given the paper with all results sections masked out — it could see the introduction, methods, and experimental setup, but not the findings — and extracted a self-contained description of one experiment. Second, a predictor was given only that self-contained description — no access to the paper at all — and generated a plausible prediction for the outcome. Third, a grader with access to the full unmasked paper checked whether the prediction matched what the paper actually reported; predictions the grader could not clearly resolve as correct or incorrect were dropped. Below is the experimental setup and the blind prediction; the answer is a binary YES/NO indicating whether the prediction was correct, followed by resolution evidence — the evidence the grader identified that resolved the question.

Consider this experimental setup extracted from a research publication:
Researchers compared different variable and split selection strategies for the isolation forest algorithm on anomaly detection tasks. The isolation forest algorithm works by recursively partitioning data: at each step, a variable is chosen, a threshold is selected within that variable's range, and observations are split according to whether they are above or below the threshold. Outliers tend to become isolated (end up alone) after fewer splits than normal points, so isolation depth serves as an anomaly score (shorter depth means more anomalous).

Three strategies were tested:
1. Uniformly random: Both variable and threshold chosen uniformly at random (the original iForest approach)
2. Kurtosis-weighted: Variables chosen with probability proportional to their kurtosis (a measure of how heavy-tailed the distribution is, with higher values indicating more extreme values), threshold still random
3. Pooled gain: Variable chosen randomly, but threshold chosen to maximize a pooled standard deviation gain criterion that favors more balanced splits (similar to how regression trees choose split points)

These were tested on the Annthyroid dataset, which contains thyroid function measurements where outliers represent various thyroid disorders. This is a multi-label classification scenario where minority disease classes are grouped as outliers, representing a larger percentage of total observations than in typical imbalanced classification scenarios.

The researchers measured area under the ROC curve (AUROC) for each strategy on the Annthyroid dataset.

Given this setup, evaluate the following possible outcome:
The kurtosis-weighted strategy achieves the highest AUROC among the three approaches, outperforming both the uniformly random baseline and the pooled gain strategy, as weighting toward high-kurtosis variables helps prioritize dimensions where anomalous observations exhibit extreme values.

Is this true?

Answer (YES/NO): YES